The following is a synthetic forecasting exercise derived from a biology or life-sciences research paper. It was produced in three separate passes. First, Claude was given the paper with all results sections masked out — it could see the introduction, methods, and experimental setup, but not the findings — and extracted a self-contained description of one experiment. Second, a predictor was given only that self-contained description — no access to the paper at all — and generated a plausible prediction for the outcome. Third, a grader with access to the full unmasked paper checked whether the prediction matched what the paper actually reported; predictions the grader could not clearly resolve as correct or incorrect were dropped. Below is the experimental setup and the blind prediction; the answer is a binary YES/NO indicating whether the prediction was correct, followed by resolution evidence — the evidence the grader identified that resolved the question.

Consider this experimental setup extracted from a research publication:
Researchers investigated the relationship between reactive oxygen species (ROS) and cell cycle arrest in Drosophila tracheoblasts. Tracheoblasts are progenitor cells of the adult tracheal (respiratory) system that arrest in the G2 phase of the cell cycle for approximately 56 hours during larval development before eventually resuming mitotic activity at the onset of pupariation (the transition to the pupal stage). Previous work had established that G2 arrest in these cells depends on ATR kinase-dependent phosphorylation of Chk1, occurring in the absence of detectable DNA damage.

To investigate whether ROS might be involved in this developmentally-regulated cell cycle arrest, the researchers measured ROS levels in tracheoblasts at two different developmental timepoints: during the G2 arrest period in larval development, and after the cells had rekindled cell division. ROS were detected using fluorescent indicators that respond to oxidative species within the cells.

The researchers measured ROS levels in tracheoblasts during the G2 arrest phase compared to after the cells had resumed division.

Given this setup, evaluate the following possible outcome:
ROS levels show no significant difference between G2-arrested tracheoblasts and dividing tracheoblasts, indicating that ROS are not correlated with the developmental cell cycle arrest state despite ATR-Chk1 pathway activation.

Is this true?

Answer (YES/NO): NO